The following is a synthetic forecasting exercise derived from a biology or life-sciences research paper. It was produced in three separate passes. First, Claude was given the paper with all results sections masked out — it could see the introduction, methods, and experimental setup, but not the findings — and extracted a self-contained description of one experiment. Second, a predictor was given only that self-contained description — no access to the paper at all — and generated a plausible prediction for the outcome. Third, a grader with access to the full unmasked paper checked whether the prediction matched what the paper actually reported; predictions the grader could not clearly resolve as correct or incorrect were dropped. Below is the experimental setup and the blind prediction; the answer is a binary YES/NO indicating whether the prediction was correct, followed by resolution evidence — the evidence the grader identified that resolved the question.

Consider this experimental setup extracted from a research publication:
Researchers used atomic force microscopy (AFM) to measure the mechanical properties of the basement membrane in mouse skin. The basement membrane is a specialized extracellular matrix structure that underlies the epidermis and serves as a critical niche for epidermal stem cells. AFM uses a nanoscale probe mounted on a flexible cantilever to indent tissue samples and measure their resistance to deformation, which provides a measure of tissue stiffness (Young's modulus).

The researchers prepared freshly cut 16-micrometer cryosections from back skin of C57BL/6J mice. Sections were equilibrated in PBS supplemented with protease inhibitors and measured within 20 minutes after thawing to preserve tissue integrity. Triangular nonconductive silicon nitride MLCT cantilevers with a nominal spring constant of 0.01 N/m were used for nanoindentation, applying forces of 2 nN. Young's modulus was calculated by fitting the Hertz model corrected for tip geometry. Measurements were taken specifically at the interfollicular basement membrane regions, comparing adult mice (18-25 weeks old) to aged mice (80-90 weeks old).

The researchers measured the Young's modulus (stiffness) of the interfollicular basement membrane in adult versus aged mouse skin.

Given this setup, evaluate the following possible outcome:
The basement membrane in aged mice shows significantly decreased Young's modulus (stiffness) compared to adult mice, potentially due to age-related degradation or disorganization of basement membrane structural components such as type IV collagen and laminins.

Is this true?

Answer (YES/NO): NO